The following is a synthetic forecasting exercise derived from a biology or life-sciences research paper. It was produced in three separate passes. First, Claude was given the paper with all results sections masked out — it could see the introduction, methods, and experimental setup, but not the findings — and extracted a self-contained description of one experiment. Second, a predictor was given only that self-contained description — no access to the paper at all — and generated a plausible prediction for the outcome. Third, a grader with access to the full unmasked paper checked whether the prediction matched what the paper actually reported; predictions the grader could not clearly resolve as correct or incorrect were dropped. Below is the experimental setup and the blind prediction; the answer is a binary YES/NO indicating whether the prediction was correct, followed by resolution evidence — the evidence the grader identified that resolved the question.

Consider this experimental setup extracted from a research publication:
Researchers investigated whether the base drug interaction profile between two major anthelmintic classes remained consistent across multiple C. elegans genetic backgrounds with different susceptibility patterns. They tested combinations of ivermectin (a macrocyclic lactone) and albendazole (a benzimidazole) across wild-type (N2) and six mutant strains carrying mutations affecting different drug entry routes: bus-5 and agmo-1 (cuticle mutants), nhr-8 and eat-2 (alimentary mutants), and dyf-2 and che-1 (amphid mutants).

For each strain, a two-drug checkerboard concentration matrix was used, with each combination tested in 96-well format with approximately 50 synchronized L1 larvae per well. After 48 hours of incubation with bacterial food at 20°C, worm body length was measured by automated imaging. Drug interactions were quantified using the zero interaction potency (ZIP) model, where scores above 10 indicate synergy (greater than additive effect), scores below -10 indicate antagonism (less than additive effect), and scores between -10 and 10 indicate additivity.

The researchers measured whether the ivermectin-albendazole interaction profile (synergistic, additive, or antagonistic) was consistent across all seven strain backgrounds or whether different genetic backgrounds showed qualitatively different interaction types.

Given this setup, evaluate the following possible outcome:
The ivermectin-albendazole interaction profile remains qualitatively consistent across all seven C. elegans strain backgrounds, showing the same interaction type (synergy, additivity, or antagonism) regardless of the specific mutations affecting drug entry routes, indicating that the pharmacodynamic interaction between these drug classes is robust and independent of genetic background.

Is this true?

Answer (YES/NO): NO